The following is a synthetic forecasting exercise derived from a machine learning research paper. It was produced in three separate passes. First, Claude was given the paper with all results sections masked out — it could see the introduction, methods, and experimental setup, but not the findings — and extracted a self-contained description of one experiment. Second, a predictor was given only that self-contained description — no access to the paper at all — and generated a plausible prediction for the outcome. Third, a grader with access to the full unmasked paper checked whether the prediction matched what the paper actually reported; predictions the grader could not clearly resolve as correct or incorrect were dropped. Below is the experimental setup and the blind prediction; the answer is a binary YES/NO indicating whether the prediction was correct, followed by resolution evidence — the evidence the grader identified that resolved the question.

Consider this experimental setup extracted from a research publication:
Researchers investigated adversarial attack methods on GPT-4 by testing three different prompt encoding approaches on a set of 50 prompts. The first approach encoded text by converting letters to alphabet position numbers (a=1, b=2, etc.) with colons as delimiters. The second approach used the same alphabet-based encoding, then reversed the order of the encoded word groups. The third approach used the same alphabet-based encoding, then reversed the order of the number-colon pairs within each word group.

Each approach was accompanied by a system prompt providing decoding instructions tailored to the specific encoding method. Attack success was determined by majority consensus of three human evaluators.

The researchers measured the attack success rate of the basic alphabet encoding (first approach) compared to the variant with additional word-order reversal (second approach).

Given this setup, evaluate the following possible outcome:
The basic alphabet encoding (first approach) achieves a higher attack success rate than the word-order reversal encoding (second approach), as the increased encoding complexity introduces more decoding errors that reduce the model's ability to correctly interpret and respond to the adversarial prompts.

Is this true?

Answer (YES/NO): NO